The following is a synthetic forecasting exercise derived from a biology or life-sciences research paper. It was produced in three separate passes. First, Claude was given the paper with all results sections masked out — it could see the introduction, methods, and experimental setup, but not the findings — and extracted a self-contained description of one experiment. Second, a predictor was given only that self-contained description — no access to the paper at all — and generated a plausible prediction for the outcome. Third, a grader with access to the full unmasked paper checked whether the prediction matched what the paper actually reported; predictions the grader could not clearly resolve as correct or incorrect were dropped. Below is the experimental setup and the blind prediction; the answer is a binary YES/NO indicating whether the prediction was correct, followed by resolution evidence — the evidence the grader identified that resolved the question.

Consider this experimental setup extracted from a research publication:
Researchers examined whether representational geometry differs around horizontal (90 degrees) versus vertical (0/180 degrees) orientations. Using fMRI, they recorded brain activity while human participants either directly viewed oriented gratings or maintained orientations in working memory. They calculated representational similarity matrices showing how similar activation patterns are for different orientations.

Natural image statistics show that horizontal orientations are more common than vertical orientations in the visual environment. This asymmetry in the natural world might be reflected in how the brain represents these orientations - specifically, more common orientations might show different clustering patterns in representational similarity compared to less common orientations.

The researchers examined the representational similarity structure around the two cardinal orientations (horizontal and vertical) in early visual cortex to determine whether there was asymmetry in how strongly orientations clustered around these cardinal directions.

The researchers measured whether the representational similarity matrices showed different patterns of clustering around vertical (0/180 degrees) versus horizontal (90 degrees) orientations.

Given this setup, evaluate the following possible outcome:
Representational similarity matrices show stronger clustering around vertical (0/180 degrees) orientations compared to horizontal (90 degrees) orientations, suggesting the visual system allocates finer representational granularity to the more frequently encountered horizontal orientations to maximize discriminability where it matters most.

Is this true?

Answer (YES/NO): YES